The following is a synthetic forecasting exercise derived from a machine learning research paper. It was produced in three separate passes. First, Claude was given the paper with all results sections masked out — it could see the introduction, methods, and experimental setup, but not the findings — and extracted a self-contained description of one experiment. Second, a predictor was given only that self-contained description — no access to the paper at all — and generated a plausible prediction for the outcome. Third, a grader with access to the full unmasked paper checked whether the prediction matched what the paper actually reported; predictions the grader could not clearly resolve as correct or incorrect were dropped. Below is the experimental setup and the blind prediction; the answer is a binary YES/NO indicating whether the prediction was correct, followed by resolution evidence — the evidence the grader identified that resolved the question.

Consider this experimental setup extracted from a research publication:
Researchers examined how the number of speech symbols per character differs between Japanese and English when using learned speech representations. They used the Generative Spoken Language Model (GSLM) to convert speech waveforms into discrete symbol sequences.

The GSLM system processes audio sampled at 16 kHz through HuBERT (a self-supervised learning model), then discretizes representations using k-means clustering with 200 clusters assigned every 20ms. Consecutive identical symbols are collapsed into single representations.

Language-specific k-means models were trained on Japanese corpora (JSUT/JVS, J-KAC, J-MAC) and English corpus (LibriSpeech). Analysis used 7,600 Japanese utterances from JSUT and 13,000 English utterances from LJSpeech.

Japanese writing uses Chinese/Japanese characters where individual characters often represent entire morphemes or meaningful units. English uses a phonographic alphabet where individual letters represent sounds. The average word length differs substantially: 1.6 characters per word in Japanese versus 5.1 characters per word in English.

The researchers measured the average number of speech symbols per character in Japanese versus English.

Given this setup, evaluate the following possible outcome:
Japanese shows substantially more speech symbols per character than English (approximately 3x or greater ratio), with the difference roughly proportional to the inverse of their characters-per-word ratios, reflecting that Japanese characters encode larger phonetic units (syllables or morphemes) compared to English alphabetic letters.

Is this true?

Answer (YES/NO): YES